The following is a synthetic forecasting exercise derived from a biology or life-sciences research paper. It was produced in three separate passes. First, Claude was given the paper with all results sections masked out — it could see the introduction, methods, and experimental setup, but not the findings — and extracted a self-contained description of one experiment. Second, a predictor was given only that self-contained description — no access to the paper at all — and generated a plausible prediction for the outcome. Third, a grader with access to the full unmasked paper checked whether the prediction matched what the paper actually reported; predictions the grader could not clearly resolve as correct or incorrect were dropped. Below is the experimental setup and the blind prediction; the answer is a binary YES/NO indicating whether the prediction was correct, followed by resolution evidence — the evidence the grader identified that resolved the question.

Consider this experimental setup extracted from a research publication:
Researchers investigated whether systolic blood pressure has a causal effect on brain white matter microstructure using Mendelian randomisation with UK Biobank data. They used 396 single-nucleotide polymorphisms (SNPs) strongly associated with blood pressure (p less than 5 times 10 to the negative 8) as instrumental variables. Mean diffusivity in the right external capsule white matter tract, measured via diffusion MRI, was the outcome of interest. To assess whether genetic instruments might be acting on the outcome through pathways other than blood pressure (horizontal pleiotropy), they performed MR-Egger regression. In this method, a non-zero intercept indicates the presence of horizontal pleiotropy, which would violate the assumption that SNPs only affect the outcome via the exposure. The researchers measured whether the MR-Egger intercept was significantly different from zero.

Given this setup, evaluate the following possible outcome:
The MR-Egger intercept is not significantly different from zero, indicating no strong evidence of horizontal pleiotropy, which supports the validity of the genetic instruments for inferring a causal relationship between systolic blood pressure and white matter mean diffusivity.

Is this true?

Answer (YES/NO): YES